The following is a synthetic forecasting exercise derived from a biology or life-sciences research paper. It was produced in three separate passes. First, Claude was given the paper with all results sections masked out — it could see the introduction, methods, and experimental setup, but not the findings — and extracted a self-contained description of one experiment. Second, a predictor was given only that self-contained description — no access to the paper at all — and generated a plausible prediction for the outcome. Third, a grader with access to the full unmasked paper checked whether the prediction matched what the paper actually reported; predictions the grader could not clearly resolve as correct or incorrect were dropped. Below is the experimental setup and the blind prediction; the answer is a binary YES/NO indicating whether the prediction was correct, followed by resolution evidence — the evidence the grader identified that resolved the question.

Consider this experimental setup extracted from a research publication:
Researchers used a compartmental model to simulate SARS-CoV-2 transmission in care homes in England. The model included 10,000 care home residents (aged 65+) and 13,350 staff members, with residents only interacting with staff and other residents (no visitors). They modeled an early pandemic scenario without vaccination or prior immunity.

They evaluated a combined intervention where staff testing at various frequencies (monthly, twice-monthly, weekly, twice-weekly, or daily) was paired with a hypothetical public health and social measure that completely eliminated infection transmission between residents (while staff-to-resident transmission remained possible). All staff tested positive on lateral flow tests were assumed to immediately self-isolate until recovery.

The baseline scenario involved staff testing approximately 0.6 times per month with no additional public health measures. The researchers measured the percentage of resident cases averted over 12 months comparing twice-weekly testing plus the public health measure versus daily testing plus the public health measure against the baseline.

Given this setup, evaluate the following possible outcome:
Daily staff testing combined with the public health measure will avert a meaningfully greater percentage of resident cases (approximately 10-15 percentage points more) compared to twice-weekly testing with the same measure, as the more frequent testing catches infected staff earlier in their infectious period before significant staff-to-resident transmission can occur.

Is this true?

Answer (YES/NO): NO